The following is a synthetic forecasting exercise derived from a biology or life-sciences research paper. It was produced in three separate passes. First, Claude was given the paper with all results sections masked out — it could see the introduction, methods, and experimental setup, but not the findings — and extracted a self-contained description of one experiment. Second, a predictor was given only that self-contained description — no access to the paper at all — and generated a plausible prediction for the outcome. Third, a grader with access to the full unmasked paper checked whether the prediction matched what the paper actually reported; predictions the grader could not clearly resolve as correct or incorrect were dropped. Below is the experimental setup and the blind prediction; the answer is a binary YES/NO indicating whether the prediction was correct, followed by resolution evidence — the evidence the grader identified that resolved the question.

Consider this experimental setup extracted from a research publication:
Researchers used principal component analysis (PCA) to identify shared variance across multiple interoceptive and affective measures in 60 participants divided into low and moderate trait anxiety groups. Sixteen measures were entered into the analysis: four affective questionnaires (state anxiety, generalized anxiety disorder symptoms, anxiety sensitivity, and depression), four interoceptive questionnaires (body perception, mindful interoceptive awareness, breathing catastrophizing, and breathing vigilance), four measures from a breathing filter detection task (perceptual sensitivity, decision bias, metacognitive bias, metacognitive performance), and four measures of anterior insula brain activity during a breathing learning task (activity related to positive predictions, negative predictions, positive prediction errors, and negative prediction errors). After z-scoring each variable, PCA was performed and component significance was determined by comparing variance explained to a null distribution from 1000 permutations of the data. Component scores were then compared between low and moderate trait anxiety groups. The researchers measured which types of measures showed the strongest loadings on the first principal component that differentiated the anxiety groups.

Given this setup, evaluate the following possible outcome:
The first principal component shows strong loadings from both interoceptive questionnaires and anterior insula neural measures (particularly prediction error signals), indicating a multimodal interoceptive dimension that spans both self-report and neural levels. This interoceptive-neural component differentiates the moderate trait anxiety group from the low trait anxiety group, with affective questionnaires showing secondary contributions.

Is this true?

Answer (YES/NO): NO